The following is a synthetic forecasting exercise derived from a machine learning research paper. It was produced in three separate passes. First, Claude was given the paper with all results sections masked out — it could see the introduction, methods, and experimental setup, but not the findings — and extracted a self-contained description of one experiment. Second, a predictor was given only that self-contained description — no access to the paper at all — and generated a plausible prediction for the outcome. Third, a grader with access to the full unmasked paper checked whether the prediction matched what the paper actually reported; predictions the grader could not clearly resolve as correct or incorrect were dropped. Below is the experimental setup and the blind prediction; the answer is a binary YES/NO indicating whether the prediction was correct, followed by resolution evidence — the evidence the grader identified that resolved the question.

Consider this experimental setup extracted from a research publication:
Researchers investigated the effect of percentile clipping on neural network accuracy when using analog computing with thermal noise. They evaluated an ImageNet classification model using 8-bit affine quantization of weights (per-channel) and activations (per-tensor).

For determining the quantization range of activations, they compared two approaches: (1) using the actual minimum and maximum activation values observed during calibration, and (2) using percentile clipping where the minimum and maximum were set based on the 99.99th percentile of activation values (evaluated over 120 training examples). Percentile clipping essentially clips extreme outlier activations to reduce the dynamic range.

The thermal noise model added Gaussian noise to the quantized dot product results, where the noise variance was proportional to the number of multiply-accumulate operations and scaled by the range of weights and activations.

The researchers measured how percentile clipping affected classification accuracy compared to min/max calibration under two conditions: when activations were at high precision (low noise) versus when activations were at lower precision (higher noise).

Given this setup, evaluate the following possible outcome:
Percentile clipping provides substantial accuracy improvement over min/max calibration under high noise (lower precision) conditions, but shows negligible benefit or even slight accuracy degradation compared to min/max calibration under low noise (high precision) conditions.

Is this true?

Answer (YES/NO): YES